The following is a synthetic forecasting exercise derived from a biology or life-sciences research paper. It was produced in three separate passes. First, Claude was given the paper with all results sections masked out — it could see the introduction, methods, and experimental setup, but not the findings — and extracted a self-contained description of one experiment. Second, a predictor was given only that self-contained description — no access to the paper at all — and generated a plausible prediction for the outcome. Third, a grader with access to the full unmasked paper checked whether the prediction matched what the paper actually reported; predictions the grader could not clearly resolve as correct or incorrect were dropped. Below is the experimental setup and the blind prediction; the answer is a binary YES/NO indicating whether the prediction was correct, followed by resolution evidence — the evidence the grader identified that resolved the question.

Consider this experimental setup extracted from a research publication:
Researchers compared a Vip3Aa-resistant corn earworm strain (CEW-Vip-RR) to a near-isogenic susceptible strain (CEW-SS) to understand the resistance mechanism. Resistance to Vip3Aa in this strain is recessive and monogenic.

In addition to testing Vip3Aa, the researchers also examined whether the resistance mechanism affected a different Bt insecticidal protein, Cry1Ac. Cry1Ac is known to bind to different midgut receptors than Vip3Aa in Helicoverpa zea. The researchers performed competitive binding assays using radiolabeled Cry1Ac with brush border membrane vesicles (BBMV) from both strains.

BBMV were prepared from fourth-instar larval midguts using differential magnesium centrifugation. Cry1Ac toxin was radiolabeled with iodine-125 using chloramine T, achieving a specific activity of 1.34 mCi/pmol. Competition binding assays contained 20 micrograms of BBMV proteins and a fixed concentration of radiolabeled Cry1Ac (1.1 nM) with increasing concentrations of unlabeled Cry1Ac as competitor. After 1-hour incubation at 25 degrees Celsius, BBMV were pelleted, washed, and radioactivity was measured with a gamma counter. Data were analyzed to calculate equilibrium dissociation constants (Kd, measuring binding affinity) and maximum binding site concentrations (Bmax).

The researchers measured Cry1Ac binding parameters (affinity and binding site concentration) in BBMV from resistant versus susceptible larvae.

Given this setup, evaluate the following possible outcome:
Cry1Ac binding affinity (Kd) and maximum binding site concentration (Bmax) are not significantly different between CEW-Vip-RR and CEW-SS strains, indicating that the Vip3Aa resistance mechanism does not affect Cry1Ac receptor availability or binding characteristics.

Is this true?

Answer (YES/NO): YES